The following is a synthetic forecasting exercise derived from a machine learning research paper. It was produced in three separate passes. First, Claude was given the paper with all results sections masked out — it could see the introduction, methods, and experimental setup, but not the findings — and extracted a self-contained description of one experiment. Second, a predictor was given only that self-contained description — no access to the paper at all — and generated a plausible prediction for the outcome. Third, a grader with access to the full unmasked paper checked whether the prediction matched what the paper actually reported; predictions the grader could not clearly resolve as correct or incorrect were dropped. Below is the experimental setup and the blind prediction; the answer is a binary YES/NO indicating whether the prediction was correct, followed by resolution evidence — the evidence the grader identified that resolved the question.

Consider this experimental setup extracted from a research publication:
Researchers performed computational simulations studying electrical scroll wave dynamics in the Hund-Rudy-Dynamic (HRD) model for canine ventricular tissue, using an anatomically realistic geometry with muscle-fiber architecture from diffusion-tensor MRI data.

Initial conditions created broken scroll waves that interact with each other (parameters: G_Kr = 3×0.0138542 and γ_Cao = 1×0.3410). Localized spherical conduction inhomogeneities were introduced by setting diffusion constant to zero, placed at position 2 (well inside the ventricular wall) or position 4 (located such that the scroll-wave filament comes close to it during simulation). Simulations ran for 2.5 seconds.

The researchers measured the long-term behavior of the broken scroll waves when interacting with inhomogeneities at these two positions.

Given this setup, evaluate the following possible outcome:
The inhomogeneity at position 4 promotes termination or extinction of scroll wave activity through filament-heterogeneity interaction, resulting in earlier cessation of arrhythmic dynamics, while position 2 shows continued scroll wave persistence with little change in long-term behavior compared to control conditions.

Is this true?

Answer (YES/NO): NO